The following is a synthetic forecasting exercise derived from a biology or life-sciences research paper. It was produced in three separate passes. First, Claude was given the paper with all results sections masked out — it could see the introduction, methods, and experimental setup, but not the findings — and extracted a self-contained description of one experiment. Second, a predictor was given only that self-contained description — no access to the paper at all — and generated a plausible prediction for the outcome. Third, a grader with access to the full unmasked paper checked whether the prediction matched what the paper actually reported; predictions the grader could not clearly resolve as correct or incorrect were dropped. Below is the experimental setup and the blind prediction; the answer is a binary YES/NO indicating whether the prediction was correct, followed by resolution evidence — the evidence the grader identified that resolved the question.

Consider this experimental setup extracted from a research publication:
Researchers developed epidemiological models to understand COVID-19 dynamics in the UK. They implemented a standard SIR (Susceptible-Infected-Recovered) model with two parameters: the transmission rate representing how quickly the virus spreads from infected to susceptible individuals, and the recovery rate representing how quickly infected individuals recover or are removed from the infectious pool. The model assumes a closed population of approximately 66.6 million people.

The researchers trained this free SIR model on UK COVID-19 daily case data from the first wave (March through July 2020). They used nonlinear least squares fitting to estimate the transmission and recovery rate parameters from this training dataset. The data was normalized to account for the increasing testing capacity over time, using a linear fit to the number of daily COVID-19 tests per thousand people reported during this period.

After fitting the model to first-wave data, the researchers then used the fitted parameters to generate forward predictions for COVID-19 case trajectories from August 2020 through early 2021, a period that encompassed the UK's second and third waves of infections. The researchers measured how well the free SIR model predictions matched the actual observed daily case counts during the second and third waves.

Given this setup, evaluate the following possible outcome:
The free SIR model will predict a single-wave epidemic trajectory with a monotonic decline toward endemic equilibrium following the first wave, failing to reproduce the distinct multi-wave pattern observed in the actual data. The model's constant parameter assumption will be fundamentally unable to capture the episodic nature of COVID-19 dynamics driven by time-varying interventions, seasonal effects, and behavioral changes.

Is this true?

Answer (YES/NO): YES